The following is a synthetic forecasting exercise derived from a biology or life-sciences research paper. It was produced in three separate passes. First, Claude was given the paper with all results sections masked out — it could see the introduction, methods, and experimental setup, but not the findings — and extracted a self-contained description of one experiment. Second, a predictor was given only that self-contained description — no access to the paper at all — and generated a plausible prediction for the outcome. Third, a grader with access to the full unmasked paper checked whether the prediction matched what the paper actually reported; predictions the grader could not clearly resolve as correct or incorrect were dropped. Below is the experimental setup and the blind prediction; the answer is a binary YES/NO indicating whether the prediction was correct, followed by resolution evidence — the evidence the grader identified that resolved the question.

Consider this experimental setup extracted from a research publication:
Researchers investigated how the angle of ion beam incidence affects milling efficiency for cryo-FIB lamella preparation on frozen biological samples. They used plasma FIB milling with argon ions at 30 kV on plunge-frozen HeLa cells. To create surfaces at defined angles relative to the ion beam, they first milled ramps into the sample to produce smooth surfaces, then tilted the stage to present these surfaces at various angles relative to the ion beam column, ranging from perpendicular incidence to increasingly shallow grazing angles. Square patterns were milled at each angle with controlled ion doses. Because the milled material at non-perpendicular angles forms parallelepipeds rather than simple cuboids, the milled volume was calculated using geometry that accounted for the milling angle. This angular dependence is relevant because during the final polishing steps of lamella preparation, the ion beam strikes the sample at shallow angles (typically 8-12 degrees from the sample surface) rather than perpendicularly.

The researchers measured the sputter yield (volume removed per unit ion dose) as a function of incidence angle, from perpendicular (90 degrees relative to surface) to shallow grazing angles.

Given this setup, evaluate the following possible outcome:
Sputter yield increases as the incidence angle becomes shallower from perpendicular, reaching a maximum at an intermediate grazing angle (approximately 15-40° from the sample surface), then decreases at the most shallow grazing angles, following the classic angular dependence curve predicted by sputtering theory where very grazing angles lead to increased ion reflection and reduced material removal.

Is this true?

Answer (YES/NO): NO